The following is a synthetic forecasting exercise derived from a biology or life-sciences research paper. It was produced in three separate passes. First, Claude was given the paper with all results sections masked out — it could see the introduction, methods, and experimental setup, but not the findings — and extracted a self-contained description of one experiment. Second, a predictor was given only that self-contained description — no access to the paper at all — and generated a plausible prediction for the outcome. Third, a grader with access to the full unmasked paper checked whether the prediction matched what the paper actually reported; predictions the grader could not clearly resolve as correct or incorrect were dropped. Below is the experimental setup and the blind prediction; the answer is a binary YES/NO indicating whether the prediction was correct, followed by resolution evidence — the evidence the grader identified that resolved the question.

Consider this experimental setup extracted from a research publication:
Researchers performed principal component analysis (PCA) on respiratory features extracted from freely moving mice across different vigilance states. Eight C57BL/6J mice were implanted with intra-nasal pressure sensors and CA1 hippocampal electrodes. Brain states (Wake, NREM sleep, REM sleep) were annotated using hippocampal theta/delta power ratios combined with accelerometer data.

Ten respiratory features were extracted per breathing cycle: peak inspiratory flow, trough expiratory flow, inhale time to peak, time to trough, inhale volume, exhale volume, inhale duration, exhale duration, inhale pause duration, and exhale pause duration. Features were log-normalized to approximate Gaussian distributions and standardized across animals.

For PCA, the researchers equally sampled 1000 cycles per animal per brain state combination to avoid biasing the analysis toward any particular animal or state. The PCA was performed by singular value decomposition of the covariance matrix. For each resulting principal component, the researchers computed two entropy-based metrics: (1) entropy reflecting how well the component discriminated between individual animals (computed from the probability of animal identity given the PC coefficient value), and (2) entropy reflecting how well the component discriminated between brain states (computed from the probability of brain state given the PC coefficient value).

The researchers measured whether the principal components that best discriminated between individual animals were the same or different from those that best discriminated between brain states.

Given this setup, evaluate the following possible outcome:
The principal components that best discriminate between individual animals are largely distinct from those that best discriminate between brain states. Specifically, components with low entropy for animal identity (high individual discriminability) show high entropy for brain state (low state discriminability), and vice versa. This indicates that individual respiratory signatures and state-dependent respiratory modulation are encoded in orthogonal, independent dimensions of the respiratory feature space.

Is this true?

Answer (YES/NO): YES